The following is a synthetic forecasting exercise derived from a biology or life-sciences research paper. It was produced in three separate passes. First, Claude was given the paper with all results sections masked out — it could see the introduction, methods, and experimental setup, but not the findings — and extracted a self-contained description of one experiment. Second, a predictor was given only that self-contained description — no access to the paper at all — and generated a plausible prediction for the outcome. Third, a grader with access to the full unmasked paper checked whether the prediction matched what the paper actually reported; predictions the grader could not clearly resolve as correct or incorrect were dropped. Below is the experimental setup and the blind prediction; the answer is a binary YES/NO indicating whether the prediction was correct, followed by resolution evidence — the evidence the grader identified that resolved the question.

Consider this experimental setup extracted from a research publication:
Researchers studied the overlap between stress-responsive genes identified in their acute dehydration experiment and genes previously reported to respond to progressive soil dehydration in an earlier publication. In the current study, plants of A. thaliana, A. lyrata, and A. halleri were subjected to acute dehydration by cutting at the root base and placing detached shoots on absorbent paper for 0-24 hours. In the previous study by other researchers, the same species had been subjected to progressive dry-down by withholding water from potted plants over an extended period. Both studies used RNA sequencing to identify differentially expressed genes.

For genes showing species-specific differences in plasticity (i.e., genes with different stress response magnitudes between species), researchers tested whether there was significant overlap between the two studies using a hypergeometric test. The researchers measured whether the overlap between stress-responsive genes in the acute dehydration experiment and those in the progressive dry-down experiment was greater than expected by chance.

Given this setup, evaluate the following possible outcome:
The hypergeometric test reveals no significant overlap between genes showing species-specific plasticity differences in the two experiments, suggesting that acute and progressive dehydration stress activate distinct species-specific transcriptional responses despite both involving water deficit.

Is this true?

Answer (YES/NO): NO